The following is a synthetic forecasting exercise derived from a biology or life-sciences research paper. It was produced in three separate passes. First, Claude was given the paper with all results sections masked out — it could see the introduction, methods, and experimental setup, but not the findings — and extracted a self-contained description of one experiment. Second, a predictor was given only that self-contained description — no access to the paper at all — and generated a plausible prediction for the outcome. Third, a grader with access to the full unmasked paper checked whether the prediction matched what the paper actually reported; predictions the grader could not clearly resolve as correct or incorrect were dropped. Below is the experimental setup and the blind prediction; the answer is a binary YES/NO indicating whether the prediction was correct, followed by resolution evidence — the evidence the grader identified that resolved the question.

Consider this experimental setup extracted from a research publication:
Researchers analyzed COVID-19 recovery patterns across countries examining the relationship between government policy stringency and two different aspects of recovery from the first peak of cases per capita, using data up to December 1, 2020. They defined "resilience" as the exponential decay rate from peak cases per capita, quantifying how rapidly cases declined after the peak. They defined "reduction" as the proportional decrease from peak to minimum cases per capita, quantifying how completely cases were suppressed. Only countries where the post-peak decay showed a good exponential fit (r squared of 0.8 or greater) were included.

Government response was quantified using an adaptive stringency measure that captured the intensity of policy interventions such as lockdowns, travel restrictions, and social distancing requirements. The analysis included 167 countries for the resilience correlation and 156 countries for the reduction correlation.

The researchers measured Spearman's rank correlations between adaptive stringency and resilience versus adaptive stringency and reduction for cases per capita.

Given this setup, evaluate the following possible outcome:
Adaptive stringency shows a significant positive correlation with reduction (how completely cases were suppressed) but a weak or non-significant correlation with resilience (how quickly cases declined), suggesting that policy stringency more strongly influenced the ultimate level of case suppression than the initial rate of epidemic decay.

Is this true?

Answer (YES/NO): NO